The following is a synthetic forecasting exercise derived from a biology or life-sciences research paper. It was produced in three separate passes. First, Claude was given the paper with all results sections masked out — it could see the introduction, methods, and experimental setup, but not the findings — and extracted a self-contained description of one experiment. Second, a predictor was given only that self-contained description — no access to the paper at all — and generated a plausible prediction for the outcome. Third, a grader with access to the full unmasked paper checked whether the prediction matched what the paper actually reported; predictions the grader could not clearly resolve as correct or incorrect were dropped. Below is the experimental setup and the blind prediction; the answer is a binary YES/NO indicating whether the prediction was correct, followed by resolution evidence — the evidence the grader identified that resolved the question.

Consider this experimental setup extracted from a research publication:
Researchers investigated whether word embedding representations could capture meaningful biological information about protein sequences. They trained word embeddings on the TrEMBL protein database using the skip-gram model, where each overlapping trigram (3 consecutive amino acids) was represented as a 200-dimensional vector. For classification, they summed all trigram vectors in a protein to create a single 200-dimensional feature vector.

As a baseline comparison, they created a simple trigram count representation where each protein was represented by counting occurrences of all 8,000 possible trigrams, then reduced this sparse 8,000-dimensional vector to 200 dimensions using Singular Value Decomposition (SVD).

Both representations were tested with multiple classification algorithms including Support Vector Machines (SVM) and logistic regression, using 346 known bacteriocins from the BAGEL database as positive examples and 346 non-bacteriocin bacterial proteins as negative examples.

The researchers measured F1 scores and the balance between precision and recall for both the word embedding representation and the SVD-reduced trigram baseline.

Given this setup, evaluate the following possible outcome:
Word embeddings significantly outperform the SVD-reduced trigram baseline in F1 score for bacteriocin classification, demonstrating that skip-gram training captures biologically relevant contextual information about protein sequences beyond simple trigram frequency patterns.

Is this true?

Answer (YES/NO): NO